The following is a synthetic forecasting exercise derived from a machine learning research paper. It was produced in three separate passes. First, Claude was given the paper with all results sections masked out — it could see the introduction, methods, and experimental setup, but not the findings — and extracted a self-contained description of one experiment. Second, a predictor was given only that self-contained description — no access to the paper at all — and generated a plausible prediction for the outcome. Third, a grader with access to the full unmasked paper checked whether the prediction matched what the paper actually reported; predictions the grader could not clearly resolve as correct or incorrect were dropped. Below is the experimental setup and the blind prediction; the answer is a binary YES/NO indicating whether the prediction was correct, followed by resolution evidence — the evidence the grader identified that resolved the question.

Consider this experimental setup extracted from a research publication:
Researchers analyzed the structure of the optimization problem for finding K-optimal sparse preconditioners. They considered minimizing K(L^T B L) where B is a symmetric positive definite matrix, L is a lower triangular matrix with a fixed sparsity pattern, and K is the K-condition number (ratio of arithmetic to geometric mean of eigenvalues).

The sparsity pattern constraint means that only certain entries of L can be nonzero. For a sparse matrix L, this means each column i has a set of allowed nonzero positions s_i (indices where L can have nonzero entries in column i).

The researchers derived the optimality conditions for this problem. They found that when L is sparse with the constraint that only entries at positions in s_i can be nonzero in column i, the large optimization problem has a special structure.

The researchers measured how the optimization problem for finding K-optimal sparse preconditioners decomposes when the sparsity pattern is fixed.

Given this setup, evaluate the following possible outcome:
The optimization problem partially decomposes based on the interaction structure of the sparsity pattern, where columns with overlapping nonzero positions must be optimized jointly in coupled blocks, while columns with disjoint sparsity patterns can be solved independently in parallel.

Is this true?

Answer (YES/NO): NO